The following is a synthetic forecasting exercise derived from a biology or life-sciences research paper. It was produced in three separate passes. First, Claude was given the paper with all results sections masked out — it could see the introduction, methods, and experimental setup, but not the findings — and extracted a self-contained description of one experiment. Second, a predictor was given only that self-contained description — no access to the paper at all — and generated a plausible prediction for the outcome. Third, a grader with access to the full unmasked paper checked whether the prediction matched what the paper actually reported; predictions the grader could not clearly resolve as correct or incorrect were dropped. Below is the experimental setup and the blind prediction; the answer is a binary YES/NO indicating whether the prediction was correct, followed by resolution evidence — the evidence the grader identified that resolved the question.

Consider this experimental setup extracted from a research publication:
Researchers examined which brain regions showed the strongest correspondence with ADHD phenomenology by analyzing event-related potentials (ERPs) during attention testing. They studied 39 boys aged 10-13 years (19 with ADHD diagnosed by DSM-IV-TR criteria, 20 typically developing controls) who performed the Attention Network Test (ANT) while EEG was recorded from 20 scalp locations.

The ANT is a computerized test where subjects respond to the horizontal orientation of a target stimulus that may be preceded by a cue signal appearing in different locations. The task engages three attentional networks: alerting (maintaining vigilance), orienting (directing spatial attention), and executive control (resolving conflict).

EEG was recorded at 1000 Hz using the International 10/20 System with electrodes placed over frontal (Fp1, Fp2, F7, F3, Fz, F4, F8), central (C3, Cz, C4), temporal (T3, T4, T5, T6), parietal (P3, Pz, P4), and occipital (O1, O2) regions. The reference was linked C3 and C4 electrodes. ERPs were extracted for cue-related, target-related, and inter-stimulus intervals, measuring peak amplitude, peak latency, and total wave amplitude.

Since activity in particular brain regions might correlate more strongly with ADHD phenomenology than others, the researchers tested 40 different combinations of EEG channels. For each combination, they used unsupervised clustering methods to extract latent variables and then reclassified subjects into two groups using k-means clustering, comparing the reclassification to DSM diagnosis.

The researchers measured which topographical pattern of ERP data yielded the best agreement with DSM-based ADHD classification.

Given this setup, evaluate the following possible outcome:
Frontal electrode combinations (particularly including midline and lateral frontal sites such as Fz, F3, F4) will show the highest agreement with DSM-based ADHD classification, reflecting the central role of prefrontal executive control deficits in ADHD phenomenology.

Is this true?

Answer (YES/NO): NO